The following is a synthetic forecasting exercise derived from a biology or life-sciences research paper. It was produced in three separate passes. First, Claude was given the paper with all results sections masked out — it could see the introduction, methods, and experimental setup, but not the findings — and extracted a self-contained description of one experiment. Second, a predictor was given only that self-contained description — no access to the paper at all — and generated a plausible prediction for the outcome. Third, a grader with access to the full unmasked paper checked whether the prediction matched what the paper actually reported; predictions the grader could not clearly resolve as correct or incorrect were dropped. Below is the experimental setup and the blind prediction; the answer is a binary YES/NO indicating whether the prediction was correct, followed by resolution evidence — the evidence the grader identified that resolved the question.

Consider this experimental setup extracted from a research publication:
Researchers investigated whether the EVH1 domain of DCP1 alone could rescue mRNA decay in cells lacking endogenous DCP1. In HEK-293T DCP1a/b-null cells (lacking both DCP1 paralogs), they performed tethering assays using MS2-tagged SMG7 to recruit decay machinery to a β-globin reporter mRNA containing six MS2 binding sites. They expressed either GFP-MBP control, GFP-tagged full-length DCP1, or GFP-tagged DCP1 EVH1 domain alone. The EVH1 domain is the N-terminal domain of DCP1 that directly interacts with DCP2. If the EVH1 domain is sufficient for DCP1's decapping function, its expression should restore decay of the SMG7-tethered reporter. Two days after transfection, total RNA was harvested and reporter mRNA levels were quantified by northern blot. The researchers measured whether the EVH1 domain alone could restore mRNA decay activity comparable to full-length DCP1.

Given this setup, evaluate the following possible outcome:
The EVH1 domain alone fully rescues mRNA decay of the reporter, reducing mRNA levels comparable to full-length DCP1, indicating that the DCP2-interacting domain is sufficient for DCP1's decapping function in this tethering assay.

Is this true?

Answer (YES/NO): YES